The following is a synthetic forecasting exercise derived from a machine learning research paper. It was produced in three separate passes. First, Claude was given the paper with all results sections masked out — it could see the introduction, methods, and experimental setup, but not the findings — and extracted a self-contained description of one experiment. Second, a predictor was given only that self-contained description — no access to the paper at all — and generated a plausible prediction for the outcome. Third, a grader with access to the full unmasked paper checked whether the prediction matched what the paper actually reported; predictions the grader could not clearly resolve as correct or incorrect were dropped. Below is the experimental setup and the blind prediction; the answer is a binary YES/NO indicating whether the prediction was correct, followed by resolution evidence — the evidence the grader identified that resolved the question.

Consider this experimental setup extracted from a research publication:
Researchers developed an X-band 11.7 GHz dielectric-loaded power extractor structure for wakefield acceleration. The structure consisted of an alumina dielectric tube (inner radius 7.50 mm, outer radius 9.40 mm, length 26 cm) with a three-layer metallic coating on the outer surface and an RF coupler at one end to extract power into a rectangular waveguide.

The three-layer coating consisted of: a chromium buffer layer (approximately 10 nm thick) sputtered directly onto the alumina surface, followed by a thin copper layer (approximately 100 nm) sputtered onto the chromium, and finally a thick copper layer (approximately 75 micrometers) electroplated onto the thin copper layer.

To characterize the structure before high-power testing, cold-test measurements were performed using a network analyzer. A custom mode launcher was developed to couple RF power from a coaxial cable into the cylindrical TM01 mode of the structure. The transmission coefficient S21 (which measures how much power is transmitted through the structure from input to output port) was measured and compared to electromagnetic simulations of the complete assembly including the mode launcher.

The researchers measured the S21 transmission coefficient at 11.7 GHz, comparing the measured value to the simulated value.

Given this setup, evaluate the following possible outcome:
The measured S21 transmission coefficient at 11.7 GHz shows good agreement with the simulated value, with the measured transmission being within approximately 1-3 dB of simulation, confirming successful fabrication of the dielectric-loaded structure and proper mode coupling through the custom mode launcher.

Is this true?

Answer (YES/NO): YES